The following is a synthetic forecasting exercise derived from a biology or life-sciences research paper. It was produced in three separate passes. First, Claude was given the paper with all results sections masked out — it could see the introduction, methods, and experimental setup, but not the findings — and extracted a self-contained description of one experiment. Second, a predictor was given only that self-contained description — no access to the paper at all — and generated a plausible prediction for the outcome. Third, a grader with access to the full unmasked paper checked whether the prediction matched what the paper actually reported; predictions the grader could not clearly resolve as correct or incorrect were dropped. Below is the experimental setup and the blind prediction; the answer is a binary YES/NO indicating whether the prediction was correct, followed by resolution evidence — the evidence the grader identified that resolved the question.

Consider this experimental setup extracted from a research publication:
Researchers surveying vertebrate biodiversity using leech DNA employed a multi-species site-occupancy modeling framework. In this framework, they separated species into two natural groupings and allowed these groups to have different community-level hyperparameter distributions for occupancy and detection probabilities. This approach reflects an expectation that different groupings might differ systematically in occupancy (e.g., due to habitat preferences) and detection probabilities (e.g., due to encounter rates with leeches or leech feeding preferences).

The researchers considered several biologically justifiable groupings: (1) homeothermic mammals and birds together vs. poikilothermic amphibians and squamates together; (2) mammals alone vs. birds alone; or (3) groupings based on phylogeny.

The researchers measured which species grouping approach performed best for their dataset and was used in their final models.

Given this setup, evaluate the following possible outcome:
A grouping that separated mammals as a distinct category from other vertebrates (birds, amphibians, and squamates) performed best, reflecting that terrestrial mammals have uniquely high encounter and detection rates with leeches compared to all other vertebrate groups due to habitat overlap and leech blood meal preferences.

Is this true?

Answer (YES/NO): NO